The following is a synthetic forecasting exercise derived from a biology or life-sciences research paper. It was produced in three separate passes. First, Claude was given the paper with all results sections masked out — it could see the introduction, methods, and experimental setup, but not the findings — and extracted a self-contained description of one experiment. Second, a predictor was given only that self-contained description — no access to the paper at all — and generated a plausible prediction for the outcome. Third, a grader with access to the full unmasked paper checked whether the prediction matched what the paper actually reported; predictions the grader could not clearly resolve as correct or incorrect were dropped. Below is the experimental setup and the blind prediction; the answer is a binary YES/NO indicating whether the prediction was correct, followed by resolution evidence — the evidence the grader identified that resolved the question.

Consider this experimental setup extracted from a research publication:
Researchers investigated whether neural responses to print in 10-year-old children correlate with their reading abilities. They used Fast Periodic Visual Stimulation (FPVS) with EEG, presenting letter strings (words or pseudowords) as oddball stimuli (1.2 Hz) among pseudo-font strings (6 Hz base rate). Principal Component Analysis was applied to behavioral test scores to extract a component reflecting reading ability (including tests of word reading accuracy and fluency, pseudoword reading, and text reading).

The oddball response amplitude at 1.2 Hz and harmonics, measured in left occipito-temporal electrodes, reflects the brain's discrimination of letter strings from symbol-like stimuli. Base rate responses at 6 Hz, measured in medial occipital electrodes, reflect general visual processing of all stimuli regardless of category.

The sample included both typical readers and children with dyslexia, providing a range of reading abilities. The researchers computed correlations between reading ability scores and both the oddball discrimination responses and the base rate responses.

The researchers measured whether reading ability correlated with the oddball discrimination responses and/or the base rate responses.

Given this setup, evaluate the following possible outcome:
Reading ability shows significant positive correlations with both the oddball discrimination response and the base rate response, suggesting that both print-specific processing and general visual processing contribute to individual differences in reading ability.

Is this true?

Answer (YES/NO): NO